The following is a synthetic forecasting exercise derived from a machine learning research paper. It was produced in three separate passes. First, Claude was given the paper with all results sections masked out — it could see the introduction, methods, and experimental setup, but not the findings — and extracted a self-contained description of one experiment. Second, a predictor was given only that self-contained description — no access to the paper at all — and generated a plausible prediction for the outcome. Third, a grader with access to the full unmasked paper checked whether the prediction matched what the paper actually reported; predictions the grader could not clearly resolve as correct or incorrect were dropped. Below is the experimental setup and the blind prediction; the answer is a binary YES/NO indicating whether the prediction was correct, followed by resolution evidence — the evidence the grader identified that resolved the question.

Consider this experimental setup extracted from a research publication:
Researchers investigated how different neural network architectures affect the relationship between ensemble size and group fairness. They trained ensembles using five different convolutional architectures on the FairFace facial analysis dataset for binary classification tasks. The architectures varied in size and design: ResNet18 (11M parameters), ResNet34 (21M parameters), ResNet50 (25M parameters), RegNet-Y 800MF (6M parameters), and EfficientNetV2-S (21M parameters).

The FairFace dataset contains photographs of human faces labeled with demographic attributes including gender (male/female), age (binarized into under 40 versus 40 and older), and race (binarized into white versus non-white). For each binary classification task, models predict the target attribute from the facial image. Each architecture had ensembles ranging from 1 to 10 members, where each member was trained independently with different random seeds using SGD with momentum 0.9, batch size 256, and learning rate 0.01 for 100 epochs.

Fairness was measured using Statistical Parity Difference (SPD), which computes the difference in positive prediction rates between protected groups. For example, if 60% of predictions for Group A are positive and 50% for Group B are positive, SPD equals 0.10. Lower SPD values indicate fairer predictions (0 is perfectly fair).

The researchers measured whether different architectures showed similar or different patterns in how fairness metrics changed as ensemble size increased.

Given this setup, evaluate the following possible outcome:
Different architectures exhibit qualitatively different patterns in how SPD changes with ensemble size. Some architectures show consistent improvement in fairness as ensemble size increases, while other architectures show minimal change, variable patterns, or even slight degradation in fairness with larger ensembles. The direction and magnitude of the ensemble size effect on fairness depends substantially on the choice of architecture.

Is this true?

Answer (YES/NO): NO